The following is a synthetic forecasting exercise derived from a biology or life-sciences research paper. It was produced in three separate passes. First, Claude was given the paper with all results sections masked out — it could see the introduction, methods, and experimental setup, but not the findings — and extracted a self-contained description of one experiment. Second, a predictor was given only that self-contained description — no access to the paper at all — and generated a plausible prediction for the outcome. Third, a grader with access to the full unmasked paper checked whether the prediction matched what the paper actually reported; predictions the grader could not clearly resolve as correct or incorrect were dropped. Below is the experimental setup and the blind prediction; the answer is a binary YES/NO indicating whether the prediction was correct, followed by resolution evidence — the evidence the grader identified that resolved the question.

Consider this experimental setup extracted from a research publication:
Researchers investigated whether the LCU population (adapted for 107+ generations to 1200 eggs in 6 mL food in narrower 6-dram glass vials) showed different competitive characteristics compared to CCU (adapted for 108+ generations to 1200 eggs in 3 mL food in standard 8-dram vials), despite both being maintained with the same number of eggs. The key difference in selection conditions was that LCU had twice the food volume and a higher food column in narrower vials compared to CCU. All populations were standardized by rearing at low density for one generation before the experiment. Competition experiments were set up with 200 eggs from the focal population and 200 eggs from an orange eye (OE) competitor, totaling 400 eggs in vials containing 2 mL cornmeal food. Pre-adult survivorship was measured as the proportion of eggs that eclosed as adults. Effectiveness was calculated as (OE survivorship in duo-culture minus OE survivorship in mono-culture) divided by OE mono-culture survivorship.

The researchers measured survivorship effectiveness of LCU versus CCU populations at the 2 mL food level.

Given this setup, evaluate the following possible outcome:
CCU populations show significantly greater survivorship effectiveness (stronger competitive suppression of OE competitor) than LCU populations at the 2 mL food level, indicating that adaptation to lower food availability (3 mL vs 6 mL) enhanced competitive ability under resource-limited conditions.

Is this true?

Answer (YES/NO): NO